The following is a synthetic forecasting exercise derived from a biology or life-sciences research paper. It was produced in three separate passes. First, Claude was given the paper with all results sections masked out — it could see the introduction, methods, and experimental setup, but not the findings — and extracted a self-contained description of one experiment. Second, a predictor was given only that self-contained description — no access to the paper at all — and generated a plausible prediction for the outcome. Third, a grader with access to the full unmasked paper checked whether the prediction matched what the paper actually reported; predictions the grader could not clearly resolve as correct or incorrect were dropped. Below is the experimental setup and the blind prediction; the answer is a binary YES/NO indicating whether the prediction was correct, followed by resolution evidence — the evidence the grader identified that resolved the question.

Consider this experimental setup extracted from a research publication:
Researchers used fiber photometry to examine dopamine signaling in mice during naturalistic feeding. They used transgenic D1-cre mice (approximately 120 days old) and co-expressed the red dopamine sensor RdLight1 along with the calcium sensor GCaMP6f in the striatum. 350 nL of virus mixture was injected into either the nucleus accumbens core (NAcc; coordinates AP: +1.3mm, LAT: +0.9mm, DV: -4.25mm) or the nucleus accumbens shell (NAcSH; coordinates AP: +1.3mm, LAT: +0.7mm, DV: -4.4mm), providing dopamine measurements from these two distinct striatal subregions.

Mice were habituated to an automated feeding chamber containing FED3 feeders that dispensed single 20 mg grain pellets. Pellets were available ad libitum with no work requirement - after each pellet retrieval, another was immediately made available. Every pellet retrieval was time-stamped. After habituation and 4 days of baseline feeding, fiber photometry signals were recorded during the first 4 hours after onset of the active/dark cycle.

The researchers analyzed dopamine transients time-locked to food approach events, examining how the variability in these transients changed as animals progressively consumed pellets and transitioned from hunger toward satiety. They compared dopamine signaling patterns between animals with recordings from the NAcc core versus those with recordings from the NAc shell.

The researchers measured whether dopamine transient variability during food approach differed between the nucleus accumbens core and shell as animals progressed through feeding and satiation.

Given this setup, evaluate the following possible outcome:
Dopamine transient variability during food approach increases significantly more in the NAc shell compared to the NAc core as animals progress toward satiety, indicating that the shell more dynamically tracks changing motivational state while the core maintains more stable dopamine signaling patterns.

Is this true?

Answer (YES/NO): NO